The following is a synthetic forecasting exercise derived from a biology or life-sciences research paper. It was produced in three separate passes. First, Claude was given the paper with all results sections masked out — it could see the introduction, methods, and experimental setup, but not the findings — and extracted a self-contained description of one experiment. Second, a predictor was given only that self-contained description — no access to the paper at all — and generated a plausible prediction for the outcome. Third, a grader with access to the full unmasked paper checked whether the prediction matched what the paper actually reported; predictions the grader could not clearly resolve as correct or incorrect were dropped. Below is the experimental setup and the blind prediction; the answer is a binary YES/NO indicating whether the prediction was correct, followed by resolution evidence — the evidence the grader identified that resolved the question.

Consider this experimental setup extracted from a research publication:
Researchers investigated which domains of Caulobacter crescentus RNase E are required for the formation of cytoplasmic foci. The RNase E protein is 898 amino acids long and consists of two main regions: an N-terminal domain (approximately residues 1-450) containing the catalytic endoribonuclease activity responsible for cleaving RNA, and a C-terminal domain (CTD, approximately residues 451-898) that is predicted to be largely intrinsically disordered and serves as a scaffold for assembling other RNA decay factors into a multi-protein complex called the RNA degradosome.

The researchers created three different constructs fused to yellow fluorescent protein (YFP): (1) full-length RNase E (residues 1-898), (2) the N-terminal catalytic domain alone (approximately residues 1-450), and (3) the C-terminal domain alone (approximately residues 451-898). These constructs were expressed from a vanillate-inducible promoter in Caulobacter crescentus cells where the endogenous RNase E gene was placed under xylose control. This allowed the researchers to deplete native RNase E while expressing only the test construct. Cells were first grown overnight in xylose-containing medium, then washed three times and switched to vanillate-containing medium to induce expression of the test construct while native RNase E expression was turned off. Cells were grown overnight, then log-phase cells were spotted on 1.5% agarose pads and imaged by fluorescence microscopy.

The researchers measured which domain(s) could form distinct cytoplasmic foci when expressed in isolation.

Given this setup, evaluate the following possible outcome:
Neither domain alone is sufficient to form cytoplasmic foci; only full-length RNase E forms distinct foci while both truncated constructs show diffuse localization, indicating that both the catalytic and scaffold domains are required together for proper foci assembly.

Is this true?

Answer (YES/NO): NO